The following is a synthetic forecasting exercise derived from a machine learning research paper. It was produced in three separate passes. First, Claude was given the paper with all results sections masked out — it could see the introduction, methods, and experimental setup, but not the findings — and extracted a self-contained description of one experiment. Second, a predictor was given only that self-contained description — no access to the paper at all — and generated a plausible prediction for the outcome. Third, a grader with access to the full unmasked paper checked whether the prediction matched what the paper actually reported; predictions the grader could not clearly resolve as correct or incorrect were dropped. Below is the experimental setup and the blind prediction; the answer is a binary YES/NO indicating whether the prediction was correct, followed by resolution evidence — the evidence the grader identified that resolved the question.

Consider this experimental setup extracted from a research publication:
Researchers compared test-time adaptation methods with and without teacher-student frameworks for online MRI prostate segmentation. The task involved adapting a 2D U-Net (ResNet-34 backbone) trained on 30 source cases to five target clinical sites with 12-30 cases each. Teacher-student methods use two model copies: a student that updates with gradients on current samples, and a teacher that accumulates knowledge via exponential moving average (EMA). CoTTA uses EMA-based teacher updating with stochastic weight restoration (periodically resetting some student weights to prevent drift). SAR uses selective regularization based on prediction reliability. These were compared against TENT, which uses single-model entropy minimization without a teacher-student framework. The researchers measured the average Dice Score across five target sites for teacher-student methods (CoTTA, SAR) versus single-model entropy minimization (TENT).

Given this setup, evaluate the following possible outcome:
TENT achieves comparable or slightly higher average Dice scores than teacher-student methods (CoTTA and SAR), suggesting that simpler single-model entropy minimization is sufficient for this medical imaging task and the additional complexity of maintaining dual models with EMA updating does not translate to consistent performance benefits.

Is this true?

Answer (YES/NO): YES